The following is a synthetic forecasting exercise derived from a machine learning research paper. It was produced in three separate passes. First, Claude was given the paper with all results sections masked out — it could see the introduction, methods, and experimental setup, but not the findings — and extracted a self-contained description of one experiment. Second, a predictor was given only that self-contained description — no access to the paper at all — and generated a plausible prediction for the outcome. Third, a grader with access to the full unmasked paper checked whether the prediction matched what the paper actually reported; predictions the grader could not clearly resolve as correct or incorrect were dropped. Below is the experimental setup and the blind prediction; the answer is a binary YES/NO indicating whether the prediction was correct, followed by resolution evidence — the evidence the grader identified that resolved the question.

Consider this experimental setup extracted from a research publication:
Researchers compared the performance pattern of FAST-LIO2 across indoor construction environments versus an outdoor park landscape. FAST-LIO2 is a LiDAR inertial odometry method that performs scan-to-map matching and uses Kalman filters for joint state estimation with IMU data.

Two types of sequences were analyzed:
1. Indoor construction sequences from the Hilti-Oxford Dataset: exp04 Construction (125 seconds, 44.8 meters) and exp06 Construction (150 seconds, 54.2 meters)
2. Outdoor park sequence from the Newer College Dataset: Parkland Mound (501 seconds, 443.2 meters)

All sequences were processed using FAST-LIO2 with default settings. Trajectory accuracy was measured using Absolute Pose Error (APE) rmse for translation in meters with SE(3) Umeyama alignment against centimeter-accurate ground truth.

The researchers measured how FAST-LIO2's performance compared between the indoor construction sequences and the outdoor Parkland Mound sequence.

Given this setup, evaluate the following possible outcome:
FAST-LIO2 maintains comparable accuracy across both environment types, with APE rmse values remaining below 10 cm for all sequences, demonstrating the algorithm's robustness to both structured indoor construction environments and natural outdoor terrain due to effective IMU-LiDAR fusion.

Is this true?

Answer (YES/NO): NO